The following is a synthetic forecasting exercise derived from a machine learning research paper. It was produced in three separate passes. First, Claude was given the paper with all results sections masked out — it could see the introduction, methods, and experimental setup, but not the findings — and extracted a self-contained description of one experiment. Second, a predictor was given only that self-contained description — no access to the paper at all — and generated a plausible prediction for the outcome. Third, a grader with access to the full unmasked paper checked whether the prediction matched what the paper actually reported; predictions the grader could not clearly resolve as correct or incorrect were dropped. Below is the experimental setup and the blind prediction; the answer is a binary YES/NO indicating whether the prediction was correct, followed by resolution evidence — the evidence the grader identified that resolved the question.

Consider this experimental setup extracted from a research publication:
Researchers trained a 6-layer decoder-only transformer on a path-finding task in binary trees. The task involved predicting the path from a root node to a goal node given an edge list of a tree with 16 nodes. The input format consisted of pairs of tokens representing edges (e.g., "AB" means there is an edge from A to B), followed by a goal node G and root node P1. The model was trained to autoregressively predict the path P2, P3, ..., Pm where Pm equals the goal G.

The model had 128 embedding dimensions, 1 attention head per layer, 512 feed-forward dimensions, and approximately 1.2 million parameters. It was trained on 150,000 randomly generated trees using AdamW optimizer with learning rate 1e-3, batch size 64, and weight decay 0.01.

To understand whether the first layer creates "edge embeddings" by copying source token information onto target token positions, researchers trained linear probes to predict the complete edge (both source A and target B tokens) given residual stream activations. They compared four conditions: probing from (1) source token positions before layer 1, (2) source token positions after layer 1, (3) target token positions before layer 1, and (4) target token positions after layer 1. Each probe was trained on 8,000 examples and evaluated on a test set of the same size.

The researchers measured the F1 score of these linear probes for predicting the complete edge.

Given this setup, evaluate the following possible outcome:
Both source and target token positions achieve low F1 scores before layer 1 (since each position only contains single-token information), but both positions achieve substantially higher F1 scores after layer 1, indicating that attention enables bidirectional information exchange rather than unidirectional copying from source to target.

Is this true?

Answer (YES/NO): NO